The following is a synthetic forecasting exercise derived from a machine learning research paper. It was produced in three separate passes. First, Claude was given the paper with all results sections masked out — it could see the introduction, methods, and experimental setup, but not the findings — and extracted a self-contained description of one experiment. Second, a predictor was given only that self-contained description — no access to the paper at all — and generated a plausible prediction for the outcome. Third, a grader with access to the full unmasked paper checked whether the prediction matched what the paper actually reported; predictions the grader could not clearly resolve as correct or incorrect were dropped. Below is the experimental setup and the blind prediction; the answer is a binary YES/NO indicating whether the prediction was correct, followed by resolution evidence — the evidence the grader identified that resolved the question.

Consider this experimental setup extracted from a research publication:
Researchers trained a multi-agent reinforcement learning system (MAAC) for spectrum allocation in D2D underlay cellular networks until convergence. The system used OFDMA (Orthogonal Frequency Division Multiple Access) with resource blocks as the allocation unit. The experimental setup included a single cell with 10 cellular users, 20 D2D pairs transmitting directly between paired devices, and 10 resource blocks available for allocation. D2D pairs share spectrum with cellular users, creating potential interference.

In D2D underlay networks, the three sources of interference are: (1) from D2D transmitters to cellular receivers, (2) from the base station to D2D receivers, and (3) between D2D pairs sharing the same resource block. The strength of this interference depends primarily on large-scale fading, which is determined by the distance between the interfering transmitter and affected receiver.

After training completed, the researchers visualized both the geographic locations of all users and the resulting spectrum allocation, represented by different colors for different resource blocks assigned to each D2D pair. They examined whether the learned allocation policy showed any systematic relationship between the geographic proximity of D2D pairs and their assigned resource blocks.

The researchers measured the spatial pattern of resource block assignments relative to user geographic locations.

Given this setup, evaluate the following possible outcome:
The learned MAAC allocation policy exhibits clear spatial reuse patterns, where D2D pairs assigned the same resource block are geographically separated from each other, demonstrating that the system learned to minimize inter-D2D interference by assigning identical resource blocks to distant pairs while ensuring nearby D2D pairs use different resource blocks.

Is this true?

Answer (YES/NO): YES